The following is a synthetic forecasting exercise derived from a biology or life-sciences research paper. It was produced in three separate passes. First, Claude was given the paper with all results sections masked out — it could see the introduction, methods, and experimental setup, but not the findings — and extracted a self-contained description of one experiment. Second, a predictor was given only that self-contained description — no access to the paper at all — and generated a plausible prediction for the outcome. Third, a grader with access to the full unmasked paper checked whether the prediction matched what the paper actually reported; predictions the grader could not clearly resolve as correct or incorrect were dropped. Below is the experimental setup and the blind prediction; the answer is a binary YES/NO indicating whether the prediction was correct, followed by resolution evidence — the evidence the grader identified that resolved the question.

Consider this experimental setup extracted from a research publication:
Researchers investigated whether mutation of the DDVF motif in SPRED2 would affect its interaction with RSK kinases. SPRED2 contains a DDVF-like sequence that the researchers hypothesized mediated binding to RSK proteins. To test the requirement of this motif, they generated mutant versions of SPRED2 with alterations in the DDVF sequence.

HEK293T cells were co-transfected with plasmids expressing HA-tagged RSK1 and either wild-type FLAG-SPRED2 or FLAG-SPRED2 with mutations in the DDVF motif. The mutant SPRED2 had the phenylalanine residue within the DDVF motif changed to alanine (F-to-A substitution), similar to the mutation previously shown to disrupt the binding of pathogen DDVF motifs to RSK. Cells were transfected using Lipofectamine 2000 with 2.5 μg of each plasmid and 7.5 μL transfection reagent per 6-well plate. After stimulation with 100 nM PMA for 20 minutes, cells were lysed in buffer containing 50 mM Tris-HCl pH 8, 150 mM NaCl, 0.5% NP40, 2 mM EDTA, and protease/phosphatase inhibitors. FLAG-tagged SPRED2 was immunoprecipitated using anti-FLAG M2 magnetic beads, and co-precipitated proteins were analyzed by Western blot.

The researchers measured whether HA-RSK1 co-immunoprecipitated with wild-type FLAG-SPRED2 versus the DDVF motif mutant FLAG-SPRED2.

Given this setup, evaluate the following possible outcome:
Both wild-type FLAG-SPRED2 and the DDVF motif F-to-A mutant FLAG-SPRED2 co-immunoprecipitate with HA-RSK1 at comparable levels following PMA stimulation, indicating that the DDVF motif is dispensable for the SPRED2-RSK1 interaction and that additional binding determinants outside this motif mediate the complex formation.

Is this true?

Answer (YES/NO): NO